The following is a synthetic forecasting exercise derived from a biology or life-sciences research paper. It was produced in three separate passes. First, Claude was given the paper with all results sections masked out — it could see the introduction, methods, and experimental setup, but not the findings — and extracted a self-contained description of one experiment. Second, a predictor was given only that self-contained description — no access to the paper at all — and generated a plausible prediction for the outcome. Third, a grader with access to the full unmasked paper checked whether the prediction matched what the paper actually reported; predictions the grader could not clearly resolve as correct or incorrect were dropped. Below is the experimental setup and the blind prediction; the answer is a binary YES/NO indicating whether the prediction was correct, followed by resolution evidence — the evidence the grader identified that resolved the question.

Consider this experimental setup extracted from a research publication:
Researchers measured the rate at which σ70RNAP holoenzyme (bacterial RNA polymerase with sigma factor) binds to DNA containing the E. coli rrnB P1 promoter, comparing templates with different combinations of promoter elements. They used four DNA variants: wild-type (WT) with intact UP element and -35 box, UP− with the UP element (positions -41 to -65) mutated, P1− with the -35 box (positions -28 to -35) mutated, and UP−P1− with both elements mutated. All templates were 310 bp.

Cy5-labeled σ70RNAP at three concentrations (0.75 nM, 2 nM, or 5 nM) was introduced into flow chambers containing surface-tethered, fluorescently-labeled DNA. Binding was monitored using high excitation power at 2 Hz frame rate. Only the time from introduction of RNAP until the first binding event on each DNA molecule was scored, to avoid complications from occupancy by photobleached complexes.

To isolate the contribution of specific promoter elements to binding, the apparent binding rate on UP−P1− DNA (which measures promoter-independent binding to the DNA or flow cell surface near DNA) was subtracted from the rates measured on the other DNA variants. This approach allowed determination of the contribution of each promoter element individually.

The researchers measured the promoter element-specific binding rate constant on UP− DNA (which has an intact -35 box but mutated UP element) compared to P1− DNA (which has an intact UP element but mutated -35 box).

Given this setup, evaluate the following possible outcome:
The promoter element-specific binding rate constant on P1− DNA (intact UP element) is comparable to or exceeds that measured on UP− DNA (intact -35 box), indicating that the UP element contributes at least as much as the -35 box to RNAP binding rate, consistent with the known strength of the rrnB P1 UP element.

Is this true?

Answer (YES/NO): NO